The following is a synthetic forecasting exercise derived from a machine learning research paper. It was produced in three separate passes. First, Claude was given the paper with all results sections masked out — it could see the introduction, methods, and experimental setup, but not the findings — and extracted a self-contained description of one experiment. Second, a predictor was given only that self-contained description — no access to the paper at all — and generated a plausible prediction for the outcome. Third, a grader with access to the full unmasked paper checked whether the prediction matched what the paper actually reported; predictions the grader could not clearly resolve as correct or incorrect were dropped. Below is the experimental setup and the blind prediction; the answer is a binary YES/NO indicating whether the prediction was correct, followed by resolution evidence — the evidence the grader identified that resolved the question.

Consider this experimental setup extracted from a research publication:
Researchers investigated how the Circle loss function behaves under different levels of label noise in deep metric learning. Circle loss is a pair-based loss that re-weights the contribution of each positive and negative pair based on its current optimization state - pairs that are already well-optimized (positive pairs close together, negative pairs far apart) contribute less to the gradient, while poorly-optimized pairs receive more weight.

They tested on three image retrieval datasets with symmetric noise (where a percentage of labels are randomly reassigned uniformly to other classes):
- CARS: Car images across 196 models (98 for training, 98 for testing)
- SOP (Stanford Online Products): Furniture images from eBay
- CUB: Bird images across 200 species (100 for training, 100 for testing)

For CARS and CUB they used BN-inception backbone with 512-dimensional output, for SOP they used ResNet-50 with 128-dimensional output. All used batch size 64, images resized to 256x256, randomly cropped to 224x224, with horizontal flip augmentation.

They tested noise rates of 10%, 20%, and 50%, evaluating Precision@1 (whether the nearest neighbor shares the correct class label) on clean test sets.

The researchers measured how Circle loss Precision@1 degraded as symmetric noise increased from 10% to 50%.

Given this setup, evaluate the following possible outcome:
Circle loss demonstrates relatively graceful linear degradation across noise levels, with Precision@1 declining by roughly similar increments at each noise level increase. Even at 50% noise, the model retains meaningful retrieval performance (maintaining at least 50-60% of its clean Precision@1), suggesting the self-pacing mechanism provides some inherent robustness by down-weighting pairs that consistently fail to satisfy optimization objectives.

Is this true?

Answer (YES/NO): NO